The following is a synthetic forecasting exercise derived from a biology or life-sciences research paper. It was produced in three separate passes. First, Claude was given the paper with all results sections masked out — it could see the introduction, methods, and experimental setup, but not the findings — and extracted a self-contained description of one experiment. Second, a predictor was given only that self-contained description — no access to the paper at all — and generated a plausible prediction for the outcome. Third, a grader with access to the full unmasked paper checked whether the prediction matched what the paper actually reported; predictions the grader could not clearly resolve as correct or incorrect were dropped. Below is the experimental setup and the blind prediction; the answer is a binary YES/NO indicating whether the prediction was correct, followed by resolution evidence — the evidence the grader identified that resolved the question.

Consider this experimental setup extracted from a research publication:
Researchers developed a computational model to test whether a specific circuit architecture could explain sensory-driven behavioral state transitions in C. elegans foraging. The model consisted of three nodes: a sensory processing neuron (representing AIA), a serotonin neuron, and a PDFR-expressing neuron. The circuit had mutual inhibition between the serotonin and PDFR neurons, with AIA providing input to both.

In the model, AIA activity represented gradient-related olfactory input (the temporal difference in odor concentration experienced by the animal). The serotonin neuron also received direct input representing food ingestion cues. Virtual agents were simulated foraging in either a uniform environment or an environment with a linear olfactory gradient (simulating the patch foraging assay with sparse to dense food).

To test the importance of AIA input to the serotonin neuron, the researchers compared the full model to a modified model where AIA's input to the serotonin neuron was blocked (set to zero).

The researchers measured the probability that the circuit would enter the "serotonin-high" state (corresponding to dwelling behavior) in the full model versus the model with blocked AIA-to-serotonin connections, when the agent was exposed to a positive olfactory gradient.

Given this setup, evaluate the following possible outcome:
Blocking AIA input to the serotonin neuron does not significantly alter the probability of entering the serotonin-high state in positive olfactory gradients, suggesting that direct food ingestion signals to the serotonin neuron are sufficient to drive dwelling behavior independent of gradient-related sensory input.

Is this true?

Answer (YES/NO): NO